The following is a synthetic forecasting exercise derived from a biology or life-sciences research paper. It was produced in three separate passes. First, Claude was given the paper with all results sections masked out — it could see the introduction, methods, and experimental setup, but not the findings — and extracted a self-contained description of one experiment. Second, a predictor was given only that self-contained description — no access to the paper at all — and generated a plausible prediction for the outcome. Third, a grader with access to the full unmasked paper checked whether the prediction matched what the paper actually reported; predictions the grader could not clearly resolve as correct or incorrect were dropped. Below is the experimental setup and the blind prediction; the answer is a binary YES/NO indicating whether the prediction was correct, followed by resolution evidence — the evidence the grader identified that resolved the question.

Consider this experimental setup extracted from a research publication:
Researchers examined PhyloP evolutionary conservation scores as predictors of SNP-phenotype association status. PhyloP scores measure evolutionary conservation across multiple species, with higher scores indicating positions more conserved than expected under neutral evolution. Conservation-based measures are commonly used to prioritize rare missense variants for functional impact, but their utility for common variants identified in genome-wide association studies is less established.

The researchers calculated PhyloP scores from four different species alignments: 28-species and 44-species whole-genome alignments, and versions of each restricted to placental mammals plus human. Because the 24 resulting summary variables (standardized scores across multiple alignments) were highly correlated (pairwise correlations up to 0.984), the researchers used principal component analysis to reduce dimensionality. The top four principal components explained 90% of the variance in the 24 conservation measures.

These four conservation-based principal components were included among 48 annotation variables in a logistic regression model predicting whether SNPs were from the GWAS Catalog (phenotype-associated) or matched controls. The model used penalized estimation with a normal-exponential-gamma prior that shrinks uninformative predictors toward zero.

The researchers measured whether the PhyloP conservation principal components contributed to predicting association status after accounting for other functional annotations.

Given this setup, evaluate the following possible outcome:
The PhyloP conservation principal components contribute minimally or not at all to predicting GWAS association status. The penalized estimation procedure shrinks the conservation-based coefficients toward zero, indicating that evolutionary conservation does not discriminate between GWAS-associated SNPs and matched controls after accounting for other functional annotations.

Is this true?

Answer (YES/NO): NO